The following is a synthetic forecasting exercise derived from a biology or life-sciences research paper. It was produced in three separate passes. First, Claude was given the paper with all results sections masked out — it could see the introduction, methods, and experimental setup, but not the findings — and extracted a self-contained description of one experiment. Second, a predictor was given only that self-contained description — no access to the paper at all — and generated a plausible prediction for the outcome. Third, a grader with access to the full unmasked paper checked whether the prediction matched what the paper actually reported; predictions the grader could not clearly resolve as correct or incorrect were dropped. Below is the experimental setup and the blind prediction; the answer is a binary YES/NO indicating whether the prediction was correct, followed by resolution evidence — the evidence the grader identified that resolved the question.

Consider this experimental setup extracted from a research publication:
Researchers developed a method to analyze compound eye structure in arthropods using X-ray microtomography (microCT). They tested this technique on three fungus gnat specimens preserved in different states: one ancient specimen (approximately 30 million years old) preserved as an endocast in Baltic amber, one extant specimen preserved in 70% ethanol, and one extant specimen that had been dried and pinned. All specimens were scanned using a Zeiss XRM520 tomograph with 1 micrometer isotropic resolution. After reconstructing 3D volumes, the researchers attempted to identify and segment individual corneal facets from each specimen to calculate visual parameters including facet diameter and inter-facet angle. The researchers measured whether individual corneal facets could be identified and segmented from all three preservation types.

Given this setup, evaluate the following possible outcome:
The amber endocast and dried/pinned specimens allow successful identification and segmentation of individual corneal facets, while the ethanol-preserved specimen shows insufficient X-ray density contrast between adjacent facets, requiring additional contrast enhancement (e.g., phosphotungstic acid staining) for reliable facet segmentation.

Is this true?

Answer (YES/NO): NO